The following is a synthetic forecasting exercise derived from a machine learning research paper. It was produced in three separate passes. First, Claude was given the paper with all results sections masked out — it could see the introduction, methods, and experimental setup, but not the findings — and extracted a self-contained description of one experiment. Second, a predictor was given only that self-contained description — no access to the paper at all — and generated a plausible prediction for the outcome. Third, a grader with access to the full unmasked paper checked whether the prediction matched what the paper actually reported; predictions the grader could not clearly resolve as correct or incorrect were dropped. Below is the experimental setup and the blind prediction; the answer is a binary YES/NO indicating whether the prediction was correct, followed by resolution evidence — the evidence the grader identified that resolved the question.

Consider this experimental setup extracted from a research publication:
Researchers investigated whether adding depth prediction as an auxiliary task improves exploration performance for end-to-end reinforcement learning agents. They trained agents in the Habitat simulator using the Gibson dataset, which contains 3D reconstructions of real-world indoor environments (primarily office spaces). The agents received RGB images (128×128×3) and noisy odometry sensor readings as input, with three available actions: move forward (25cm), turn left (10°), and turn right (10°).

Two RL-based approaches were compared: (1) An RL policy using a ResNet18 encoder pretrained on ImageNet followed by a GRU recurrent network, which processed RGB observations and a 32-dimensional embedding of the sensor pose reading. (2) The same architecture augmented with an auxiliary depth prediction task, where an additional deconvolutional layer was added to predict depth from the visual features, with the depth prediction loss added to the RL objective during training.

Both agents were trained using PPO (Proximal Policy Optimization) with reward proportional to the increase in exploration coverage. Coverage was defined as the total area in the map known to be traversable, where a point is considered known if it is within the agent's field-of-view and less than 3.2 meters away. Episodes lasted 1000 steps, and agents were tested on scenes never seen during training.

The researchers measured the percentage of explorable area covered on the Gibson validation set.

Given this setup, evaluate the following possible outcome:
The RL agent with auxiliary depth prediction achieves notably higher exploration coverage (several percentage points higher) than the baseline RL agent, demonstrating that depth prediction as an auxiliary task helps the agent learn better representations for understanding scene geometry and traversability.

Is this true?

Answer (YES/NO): YES